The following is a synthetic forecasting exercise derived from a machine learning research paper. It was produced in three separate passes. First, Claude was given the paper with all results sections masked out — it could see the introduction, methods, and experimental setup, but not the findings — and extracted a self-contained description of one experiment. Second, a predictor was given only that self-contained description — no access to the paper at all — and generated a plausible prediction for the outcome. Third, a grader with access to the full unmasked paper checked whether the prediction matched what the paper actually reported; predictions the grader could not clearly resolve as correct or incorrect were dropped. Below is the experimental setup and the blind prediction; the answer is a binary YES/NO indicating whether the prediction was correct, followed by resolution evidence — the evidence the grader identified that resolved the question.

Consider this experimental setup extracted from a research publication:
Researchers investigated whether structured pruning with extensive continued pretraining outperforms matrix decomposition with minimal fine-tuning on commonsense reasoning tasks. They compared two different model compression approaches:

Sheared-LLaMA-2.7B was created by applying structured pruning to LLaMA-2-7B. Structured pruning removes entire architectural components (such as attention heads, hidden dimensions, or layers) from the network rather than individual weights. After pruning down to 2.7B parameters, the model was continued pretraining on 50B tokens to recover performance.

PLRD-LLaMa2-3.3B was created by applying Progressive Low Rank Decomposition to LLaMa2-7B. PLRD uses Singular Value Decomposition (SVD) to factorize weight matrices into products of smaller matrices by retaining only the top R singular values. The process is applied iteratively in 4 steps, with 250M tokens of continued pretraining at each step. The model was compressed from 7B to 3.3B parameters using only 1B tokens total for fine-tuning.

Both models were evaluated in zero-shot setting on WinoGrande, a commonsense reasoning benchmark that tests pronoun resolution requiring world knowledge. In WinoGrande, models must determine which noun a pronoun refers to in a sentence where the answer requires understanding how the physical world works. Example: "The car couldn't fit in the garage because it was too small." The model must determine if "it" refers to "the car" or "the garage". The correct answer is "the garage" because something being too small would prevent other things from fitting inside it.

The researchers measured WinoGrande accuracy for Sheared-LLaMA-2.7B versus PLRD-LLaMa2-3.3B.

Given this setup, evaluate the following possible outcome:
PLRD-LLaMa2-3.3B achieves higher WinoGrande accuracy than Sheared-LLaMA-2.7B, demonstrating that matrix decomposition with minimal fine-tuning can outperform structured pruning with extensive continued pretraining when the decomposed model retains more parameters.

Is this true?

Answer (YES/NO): NO